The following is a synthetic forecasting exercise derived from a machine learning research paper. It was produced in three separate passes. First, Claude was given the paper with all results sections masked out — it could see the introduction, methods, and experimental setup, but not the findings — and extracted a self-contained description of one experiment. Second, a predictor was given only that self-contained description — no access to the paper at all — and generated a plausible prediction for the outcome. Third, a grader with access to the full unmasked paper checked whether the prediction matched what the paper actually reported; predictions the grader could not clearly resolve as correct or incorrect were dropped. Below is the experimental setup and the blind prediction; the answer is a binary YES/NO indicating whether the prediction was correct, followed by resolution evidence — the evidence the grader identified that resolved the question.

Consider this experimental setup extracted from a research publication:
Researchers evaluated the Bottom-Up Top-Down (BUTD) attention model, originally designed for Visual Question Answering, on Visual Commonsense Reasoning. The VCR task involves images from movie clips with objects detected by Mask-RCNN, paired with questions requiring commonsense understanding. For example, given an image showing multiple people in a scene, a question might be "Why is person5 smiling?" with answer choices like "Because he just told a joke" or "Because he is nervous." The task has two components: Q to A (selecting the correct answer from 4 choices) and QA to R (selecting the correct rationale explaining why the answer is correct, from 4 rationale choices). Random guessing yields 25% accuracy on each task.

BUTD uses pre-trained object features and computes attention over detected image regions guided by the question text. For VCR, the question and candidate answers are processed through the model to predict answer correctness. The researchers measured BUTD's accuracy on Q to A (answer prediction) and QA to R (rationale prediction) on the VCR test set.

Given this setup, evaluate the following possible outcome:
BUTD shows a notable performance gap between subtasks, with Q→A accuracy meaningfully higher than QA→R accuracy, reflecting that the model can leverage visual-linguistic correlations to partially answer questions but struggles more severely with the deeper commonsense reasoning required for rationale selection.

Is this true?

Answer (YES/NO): YES